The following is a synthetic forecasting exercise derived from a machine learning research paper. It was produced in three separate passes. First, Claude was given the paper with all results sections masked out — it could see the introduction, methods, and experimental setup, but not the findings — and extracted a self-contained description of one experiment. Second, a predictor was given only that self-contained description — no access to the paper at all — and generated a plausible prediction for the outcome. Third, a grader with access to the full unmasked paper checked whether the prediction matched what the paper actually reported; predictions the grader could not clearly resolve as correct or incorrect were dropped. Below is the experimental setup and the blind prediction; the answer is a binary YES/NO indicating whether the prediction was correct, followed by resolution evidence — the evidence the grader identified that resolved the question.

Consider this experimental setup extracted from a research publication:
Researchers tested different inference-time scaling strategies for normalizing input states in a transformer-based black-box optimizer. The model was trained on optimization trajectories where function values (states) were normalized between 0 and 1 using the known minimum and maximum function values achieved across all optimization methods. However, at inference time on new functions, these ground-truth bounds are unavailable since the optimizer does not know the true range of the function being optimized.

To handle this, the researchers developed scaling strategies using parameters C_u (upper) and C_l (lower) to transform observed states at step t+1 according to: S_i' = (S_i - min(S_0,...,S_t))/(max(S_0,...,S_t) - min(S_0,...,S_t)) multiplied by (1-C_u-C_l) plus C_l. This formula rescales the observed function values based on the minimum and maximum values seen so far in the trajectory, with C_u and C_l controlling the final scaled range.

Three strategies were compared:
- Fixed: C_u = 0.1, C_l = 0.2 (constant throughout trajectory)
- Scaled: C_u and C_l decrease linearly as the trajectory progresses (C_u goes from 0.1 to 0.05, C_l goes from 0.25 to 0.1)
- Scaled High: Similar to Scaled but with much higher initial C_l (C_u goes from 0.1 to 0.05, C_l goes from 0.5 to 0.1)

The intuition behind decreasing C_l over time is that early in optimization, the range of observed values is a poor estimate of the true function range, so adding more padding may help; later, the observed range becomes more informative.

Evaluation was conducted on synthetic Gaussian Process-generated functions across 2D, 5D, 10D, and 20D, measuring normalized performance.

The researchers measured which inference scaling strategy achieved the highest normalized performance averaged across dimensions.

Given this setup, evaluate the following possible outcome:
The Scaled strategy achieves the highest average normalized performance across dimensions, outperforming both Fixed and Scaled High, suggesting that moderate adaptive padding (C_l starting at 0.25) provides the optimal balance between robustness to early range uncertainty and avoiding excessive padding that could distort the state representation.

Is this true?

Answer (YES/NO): NO